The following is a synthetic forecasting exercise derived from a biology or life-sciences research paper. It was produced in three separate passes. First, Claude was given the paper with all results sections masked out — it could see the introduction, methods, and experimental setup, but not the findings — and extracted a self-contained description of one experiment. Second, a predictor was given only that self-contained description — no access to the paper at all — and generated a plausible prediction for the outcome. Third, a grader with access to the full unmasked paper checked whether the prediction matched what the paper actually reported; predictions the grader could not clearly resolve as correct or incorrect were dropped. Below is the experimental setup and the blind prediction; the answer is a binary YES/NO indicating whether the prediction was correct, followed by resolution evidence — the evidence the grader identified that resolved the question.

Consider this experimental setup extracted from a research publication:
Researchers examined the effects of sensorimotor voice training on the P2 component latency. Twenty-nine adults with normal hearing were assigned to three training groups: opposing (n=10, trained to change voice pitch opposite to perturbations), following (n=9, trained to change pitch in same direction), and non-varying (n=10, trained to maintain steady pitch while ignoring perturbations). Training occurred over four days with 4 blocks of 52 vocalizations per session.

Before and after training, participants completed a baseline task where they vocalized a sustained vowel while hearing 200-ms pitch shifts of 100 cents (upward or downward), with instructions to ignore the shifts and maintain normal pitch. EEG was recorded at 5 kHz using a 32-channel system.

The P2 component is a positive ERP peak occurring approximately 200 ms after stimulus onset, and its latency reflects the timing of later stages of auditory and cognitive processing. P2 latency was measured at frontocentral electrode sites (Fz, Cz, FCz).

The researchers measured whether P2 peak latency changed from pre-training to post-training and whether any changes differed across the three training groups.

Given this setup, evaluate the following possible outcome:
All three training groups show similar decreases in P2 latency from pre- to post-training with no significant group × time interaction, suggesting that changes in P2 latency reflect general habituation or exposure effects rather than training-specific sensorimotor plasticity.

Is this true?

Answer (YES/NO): YES